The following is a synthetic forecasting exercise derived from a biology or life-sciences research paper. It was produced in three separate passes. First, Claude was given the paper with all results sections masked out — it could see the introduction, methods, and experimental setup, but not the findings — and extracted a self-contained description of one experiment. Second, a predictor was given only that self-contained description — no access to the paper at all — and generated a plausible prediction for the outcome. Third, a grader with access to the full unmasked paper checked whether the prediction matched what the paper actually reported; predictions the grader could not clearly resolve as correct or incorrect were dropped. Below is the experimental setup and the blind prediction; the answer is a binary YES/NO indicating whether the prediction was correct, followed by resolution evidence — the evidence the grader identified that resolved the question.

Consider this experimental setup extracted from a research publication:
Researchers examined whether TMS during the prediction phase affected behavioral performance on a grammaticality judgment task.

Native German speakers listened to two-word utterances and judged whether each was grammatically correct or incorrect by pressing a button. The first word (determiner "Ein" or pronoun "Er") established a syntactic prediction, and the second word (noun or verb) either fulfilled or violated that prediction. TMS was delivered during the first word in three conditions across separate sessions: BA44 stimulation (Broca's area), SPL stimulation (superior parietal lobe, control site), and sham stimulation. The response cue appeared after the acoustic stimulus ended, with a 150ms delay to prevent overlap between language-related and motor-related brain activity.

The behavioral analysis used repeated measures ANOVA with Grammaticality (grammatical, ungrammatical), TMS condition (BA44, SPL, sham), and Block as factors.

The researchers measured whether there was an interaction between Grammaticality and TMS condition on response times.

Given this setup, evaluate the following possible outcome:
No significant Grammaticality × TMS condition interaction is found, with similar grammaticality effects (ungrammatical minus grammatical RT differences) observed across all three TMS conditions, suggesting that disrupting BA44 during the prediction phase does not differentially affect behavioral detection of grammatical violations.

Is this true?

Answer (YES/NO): YES